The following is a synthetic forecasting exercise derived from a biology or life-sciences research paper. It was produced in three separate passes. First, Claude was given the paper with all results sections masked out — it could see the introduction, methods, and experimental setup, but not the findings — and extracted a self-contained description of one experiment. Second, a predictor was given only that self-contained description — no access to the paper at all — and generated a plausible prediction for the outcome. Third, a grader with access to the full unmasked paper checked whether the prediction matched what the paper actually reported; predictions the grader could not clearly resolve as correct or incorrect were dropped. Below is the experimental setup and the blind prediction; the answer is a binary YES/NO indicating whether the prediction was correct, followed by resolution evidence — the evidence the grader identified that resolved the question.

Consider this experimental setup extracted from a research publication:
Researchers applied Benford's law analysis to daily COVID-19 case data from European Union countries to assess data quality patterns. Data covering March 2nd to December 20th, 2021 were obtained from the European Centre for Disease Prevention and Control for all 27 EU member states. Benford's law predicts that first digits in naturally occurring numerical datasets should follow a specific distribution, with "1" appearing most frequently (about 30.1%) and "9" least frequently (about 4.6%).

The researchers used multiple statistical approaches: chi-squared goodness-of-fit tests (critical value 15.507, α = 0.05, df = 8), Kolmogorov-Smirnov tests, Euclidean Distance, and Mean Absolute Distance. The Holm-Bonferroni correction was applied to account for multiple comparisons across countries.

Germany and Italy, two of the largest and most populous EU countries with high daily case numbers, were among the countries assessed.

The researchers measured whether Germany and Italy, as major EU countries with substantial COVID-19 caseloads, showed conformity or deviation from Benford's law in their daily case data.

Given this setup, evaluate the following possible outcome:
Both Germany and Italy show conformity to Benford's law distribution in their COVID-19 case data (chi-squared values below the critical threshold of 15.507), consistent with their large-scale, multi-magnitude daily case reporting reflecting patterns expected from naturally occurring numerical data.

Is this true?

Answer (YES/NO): NO